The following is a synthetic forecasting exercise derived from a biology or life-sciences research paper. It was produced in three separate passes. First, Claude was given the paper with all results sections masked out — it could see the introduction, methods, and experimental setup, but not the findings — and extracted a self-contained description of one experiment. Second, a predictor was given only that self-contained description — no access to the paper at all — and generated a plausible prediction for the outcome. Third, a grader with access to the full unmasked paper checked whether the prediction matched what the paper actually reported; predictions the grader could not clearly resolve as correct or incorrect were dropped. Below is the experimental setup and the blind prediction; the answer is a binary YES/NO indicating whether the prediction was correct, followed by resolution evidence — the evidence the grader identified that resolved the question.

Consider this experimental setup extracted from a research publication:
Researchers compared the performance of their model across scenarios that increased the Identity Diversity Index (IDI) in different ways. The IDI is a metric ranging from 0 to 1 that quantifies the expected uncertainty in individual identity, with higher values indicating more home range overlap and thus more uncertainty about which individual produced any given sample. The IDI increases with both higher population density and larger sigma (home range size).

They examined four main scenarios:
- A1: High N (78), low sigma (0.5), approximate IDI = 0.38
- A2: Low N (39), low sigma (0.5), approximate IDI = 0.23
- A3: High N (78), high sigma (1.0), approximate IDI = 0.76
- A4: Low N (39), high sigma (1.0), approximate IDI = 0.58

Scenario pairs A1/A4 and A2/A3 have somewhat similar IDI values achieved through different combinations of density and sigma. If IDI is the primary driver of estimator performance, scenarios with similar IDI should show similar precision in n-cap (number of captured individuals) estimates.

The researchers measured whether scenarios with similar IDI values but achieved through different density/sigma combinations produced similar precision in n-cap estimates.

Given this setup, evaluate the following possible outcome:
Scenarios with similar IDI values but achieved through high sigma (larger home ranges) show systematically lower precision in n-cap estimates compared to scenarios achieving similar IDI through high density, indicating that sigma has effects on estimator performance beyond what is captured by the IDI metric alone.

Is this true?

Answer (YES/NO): NO